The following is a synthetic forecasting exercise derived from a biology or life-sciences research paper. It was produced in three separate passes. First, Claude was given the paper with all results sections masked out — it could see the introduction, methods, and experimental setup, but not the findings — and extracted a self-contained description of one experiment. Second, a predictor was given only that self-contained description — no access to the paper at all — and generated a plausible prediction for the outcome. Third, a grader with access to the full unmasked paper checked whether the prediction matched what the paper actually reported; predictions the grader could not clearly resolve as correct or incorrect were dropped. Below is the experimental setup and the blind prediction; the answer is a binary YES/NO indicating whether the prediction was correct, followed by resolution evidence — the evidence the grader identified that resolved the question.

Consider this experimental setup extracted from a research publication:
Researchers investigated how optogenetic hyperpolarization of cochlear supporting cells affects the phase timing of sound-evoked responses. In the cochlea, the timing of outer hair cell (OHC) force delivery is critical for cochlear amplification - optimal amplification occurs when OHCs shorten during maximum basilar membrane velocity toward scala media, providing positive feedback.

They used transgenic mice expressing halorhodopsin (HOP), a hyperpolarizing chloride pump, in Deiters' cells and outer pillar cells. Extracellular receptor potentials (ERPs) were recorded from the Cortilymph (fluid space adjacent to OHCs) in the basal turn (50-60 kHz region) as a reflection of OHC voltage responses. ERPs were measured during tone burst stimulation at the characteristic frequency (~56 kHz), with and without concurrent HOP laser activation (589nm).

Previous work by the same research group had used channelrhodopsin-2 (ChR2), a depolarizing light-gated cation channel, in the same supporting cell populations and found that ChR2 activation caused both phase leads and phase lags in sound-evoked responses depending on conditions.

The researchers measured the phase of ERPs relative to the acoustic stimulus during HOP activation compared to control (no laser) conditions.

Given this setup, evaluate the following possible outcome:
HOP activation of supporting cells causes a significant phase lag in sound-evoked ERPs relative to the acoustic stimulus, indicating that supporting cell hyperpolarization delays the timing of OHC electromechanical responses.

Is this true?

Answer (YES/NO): NO